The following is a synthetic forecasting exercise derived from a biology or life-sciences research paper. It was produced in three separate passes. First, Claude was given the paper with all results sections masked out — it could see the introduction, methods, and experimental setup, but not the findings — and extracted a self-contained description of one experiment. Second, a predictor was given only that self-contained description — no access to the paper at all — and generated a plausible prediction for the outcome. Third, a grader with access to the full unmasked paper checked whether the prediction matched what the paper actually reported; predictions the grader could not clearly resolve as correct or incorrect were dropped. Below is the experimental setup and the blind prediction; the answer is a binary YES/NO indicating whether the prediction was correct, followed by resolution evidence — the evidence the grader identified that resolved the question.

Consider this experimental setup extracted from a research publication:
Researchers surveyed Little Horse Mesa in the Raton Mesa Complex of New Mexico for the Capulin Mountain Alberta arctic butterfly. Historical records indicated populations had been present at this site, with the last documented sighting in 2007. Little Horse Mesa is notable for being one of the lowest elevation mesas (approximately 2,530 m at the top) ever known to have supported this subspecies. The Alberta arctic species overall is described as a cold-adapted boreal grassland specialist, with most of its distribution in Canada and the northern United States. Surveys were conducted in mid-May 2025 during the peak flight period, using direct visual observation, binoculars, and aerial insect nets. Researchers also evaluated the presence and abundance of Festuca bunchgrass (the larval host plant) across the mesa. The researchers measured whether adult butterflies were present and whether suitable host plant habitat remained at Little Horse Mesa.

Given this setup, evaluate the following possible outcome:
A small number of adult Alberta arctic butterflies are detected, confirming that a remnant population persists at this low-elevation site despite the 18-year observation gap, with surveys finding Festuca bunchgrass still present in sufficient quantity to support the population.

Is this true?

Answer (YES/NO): NO